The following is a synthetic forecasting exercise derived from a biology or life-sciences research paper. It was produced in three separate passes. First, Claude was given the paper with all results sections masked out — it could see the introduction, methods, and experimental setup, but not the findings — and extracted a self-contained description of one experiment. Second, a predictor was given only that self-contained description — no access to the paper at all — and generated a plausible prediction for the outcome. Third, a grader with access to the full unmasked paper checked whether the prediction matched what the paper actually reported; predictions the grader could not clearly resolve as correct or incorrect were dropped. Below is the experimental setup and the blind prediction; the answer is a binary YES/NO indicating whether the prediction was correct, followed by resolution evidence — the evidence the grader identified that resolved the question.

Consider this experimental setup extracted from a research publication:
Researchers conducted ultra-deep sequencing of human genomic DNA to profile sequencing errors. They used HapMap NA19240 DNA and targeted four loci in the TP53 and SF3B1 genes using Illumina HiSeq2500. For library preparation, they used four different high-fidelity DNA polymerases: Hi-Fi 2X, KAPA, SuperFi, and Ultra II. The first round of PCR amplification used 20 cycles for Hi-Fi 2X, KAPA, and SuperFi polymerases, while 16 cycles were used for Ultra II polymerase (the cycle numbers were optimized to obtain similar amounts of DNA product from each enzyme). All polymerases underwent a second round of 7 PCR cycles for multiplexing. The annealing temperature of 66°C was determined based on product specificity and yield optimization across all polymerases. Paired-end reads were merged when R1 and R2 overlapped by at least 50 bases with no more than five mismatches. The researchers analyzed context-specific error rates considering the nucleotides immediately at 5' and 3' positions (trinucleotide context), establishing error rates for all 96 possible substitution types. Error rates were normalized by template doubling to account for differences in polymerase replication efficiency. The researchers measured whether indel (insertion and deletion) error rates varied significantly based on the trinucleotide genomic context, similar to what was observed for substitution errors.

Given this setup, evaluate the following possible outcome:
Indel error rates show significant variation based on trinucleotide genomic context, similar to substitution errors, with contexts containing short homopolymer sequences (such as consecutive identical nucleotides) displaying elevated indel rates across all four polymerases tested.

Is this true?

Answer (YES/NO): NO